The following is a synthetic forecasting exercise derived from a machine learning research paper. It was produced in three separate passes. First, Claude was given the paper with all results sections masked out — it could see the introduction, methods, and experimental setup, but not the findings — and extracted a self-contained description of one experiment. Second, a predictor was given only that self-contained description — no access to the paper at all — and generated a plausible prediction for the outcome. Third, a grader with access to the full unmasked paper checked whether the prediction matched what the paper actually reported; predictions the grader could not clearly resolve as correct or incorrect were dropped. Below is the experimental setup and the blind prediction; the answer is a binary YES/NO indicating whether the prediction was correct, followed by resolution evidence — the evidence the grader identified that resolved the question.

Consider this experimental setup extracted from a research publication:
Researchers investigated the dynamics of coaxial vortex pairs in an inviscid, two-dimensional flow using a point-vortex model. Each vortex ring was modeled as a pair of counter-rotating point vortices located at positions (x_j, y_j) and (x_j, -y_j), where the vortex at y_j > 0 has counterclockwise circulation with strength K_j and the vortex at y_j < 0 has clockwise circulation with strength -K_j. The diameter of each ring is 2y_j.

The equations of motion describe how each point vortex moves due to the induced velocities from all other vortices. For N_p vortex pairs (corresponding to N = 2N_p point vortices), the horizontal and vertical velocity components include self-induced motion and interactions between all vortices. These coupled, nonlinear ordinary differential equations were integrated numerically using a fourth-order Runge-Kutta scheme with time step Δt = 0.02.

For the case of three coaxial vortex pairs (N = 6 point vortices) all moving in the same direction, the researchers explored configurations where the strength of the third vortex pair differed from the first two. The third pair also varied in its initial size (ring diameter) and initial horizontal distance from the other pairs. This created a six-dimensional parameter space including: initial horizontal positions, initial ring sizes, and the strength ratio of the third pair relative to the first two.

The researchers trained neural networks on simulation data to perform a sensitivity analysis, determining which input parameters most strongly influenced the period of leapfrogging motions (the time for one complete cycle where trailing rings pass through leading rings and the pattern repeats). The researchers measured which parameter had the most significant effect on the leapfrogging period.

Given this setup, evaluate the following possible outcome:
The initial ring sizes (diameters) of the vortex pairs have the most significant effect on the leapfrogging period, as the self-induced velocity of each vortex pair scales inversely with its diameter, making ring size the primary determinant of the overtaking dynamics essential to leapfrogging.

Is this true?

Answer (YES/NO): NO